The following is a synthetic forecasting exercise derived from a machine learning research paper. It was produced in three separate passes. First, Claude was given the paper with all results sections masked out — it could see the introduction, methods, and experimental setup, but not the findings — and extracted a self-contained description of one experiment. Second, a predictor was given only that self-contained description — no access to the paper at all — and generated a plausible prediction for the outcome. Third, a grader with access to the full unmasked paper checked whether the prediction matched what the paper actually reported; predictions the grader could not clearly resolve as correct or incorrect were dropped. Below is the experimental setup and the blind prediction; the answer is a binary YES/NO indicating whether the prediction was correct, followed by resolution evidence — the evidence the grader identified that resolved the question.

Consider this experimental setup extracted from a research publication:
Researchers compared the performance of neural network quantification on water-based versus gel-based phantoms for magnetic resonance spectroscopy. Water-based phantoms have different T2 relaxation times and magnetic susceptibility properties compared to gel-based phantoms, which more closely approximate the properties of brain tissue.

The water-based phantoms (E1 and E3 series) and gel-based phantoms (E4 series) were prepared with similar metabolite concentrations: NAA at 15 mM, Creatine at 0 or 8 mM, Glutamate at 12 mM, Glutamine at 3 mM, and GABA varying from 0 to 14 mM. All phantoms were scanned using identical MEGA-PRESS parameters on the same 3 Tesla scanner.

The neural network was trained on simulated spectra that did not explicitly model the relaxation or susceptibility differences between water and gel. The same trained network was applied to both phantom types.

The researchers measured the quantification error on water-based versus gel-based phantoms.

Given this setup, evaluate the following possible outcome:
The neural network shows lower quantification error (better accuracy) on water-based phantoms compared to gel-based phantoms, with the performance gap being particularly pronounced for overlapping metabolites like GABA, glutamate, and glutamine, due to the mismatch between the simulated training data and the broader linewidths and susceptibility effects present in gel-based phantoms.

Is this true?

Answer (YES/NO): NO